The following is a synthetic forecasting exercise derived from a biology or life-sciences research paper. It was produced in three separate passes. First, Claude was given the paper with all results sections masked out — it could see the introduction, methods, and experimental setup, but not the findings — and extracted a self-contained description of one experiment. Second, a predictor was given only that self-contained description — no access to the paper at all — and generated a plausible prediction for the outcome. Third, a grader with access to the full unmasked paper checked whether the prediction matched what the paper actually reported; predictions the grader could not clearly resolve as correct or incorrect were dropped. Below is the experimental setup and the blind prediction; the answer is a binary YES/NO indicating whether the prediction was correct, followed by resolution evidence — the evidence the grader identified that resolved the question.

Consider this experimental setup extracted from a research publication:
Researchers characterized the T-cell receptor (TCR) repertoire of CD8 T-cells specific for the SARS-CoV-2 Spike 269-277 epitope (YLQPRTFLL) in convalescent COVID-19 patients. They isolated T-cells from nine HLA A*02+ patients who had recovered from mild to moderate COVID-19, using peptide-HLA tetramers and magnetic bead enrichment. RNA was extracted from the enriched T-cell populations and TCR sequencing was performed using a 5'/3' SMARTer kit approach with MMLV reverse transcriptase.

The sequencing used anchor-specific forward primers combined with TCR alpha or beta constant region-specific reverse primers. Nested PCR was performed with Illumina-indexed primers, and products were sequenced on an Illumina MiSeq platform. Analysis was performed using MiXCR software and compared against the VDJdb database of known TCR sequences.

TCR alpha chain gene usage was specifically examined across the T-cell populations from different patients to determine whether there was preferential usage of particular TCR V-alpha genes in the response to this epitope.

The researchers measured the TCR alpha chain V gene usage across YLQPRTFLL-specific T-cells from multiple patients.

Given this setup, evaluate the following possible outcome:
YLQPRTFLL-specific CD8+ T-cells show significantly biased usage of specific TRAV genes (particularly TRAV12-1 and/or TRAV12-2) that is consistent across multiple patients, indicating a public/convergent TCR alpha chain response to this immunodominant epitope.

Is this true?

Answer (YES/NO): YES